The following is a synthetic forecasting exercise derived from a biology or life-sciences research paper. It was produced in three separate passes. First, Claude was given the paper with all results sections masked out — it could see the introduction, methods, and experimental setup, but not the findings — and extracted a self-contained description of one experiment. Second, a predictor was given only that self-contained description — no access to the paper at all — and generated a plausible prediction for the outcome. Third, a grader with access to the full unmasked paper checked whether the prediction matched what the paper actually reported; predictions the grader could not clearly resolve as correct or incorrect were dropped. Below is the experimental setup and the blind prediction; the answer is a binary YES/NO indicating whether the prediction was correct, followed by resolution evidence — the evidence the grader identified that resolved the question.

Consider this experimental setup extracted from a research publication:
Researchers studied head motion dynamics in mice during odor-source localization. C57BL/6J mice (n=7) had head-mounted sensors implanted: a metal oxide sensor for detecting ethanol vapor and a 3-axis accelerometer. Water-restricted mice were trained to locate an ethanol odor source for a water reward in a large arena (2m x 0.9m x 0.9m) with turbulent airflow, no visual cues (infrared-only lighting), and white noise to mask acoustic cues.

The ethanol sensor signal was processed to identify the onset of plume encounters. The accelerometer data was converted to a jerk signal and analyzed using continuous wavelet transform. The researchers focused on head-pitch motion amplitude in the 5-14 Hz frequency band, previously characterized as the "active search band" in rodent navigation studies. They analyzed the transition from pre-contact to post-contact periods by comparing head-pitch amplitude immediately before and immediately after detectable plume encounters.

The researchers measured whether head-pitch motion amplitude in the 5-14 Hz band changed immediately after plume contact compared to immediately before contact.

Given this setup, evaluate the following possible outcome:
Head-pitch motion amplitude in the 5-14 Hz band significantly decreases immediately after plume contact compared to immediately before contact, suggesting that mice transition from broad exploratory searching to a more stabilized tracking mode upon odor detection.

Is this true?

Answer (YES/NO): YES